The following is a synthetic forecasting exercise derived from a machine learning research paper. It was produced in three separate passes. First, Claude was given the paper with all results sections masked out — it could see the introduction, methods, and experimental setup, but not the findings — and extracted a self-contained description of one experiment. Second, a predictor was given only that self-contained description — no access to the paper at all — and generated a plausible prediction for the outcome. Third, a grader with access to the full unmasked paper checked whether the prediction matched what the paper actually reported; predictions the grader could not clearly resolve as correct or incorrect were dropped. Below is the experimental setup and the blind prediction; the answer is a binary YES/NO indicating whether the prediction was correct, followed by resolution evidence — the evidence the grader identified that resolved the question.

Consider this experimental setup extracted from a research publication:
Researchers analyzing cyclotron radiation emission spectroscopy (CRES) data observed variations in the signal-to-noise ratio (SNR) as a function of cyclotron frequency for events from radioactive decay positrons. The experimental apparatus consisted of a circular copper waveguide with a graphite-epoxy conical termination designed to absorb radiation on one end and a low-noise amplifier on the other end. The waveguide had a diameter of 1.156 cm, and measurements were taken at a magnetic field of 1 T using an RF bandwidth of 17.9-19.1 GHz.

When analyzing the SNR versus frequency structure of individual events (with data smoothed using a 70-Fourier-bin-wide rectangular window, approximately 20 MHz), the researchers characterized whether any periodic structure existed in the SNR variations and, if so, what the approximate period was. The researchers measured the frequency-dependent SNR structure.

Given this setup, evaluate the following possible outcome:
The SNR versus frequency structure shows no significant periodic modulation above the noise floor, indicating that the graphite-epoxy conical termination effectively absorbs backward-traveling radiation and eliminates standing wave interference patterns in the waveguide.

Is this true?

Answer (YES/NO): NO